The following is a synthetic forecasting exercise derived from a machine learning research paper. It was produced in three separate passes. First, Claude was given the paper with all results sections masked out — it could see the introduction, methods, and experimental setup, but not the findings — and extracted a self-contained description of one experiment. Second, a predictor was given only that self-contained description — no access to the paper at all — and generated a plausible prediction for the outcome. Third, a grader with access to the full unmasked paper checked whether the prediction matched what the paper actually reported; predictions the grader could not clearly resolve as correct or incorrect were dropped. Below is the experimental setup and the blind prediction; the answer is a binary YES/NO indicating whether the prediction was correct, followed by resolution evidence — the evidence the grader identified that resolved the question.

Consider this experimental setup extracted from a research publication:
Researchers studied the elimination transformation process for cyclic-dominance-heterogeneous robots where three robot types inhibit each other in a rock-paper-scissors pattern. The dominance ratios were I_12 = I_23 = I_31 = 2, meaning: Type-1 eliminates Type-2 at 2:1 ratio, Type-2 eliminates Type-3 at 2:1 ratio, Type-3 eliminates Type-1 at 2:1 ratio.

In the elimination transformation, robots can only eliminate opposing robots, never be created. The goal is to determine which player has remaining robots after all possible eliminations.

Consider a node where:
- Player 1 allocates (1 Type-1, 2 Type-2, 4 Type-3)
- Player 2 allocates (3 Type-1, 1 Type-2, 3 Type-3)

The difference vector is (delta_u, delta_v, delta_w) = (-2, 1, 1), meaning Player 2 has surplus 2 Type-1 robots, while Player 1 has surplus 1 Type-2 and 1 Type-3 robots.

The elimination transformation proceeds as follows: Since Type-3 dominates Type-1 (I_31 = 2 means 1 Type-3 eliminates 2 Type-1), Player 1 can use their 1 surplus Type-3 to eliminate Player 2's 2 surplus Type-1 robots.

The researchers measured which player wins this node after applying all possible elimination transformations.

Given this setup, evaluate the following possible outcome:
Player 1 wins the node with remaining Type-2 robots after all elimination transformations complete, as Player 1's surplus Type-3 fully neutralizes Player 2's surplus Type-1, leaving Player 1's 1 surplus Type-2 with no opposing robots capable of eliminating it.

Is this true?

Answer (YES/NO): YES